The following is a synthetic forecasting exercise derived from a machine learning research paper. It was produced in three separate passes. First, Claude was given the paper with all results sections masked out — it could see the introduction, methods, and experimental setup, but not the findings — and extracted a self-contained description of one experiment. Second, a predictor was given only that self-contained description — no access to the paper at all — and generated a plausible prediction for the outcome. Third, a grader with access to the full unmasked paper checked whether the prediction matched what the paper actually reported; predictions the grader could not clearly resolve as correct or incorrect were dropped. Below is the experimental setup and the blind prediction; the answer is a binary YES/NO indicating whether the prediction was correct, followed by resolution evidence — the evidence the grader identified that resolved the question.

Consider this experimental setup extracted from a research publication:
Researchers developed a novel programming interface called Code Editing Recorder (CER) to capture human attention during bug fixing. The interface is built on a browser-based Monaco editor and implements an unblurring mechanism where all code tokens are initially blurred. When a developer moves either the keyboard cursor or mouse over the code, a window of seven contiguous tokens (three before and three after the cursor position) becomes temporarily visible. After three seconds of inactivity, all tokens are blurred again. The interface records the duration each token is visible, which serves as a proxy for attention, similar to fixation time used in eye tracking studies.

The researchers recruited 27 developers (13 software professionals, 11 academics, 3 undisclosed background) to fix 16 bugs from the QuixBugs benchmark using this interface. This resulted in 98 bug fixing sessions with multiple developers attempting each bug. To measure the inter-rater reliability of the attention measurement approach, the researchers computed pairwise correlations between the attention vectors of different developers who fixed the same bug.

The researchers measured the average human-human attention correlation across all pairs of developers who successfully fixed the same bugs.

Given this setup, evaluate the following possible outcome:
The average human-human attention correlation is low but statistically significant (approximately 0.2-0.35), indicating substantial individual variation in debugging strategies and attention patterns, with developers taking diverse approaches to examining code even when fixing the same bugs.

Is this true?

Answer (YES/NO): NO